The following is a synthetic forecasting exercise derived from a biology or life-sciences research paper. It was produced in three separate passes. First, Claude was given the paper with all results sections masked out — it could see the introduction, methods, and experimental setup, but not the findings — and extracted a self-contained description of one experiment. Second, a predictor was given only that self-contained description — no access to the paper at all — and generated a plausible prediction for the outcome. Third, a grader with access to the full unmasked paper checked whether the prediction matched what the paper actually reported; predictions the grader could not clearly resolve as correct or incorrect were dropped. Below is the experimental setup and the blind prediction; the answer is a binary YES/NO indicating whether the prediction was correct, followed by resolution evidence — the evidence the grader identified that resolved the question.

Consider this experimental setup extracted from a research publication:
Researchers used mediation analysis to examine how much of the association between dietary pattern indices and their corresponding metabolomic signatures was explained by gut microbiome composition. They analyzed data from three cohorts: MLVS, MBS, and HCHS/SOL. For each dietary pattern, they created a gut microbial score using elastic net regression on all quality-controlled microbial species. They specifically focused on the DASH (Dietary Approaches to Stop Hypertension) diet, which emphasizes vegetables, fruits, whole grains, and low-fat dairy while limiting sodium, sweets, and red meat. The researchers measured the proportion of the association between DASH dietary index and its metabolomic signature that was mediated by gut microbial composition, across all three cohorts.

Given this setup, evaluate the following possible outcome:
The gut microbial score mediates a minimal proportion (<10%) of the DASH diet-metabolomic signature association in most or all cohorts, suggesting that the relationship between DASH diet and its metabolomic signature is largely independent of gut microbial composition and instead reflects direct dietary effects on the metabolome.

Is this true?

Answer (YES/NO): NO